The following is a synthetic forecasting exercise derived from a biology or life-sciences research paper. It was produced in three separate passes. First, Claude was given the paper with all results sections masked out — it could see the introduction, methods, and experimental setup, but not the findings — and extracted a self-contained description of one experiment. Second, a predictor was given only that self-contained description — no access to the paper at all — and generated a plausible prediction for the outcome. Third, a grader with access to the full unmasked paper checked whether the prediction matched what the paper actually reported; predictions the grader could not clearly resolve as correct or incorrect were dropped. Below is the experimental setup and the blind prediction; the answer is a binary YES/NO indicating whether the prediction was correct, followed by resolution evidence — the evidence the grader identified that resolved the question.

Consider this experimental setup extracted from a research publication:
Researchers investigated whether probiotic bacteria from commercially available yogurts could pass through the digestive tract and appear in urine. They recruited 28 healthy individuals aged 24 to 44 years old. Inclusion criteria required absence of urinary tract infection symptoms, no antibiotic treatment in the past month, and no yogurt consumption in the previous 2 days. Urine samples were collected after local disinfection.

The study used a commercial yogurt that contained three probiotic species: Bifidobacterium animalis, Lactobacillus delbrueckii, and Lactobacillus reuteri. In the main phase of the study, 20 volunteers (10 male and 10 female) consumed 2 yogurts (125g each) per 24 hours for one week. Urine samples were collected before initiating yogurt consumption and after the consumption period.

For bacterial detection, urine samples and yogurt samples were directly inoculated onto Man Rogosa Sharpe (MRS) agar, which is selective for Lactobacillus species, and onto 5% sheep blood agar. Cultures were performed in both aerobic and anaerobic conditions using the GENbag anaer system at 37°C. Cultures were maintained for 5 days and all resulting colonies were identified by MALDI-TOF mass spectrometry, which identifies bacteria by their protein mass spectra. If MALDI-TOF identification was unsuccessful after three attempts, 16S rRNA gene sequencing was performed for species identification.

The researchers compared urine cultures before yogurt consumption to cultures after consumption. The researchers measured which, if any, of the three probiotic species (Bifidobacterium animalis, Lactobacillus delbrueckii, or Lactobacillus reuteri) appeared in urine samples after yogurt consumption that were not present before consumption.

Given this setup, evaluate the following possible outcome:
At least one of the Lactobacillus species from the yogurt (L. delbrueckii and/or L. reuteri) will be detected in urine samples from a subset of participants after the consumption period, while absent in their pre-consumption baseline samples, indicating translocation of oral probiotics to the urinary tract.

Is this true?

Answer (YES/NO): YES